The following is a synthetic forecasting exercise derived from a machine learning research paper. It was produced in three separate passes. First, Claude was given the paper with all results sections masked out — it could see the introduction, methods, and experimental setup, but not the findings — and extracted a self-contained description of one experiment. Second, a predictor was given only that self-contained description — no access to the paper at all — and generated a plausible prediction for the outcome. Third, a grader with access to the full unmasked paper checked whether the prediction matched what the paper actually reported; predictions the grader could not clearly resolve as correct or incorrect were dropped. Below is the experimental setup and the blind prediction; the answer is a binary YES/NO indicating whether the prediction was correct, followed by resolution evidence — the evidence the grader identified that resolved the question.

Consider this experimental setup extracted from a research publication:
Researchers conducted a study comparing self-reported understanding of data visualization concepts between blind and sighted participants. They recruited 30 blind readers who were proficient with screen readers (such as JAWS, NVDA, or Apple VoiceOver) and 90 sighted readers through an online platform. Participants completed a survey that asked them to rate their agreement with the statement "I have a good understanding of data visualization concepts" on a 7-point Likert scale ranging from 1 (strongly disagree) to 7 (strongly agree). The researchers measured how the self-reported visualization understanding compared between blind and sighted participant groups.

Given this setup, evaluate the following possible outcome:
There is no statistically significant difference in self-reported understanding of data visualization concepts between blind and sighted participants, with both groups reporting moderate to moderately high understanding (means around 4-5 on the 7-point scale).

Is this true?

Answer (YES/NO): NO